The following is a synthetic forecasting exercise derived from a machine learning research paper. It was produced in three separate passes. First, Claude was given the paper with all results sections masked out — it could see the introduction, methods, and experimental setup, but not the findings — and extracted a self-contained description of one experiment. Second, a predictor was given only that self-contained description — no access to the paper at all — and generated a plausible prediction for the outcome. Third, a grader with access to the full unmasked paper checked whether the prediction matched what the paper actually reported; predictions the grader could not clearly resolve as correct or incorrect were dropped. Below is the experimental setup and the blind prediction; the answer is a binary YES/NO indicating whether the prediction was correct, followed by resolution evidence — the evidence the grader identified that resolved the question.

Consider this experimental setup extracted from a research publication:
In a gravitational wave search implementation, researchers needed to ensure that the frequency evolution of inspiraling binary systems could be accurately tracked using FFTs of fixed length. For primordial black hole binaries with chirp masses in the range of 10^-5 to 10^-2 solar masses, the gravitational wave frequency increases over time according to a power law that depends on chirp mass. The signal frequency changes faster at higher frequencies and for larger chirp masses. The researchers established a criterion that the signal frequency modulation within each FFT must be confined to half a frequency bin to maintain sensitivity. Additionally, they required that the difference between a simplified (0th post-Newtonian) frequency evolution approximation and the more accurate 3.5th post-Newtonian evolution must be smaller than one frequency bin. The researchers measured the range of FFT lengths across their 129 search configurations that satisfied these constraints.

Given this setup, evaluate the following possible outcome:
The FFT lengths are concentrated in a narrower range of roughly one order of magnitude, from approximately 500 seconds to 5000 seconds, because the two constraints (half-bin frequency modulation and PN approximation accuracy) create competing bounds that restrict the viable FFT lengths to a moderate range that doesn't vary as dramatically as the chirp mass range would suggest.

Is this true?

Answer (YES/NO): NO